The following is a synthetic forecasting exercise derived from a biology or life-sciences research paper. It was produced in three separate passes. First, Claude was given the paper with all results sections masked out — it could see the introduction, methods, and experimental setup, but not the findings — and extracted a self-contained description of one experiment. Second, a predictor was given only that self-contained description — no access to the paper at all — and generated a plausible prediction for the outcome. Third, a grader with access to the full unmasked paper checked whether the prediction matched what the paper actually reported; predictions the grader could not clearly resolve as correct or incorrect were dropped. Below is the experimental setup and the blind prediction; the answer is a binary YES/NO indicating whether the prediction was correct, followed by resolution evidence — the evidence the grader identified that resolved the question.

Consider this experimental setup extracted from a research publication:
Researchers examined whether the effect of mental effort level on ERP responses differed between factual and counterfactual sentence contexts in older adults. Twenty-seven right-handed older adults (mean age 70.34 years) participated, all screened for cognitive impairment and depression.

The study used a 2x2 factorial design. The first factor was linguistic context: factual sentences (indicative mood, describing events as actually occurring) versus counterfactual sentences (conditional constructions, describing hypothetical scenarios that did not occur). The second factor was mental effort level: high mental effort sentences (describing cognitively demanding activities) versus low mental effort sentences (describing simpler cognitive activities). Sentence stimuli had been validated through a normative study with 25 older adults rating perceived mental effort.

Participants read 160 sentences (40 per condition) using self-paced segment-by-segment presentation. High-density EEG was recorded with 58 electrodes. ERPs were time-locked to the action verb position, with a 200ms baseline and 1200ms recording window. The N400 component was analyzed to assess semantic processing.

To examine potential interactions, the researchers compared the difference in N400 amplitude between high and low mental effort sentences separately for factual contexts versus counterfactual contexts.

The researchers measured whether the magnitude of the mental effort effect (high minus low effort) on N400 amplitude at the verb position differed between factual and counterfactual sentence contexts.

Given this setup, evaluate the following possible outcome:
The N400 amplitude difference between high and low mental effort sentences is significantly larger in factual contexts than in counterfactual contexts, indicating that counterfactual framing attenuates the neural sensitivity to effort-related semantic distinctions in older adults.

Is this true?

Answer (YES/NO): NO